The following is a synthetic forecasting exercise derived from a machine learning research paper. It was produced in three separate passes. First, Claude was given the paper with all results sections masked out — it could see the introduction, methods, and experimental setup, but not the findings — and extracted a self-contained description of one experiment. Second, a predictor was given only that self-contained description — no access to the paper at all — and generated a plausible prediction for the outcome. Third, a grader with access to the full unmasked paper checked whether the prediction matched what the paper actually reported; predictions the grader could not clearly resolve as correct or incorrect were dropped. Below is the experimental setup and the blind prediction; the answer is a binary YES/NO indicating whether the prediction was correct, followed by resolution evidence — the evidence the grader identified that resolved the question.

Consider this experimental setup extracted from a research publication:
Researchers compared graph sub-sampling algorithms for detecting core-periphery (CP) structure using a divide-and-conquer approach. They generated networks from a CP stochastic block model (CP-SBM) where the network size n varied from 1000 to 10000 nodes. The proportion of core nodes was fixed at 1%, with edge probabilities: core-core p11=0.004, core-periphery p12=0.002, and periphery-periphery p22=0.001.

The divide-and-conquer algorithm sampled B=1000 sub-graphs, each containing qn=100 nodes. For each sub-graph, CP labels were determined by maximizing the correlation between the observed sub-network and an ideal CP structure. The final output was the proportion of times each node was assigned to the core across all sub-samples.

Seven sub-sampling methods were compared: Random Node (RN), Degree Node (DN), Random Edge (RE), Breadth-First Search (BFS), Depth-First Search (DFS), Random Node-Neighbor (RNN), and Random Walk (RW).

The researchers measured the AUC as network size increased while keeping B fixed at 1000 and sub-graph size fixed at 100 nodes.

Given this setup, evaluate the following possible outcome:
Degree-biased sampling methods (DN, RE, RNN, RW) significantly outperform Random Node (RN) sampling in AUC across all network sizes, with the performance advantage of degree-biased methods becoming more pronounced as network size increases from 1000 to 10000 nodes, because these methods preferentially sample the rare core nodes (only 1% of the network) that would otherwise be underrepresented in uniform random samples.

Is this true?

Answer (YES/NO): NO